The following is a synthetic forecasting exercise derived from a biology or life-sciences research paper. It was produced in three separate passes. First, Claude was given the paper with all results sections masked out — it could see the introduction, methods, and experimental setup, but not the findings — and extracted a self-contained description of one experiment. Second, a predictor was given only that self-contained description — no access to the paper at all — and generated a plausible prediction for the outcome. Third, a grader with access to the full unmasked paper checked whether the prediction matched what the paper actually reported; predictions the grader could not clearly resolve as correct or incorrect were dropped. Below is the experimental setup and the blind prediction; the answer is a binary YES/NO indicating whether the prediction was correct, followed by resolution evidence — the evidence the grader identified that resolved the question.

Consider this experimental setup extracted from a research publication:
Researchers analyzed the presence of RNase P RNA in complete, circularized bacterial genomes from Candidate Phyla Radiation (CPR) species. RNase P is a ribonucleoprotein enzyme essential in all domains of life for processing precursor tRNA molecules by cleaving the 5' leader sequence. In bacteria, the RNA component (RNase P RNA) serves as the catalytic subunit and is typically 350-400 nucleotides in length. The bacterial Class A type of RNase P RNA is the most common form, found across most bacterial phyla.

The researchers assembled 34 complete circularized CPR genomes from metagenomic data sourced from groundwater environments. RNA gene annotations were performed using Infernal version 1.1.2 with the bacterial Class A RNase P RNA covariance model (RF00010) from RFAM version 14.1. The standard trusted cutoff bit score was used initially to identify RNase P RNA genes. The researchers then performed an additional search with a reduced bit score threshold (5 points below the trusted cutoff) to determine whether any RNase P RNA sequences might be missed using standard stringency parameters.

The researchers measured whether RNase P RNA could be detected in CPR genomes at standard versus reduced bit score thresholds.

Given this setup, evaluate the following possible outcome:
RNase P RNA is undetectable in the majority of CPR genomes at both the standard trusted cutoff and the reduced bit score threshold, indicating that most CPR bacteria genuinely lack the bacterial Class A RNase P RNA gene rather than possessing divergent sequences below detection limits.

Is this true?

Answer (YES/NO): NO